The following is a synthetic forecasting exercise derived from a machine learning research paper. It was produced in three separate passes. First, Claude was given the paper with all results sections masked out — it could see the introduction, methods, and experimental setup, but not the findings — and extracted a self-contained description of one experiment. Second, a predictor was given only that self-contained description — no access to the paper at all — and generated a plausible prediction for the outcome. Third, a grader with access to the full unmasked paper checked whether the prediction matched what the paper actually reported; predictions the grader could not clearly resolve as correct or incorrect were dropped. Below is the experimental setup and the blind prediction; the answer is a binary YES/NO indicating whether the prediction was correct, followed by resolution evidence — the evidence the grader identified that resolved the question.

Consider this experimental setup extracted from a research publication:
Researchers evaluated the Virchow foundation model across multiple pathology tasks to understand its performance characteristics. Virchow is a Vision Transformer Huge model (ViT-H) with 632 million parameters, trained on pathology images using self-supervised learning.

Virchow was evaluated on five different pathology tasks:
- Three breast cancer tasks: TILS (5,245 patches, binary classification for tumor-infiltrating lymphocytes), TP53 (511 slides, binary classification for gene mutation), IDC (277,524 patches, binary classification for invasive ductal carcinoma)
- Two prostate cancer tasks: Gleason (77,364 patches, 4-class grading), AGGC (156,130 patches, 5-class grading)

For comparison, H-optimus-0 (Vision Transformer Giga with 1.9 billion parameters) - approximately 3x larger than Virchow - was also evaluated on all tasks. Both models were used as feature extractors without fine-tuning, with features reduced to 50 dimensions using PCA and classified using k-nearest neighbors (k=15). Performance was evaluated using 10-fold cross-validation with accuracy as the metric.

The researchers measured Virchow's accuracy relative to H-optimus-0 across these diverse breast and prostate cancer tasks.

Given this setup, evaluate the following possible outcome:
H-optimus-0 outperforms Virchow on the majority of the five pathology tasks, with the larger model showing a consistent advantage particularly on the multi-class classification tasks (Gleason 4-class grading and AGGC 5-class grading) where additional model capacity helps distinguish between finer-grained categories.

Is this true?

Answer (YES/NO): YES